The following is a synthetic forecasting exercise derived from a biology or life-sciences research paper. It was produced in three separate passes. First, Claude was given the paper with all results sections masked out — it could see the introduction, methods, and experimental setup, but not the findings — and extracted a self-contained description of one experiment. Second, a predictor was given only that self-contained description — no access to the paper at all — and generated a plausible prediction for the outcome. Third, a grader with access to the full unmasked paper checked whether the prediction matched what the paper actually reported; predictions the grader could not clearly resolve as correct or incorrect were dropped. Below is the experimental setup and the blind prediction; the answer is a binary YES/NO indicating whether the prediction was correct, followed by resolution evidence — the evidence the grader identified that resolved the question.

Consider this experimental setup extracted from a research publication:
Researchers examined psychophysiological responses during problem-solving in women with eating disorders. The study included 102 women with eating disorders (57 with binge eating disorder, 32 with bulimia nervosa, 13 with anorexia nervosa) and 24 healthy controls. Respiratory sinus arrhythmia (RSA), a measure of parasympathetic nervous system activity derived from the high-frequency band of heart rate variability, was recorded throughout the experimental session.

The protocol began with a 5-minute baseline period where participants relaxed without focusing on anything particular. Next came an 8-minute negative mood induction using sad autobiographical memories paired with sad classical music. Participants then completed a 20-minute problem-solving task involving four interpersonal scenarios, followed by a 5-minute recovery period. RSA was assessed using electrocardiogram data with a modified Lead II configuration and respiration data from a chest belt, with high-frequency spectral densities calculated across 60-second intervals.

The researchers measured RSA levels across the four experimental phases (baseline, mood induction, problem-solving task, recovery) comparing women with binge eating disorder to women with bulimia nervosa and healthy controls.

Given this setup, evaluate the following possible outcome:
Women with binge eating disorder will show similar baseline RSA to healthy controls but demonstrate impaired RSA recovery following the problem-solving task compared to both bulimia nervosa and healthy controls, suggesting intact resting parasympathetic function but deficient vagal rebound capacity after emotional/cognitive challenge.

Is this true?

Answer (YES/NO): NO